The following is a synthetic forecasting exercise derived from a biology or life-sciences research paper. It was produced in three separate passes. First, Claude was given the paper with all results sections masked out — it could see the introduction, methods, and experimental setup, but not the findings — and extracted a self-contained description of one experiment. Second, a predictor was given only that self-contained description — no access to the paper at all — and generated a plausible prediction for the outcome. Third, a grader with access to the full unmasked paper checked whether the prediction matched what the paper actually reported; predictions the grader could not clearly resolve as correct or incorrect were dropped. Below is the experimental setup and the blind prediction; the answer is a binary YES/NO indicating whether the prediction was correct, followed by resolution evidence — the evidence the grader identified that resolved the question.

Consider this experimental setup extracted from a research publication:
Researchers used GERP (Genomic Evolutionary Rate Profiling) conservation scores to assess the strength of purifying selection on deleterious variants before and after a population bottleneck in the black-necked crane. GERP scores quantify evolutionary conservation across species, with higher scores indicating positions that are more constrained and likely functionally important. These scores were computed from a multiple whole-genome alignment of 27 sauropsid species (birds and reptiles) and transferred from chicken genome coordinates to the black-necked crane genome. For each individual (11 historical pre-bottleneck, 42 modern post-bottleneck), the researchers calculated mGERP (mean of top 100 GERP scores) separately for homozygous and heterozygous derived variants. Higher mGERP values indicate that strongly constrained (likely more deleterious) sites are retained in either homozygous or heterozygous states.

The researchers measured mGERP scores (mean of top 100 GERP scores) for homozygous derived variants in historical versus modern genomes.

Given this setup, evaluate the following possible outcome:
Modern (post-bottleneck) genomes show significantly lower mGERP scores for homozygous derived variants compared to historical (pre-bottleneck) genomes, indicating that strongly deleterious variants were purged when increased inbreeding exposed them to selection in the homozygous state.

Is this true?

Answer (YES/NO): NO